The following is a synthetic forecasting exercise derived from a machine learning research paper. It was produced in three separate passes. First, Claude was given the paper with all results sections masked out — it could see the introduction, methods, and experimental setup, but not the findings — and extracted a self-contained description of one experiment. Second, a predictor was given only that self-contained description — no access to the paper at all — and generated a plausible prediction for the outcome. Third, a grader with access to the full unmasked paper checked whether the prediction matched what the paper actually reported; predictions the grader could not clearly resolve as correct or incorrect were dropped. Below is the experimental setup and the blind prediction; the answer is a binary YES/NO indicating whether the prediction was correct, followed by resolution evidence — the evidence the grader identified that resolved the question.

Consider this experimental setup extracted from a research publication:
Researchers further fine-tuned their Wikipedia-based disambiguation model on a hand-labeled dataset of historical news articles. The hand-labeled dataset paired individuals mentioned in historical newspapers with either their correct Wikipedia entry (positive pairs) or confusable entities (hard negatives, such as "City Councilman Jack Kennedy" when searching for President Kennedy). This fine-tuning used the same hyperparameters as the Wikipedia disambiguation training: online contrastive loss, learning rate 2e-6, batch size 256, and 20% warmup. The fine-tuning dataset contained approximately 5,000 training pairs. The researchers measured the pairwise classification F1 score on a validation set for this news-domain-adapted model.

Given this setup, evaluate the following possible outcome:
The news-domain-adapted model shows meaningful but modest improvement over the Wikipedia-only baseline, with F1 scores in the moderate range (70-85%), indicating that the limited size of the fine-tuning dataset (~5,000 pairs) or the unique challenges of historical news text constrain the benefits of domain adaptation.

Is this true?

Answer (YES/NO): YES